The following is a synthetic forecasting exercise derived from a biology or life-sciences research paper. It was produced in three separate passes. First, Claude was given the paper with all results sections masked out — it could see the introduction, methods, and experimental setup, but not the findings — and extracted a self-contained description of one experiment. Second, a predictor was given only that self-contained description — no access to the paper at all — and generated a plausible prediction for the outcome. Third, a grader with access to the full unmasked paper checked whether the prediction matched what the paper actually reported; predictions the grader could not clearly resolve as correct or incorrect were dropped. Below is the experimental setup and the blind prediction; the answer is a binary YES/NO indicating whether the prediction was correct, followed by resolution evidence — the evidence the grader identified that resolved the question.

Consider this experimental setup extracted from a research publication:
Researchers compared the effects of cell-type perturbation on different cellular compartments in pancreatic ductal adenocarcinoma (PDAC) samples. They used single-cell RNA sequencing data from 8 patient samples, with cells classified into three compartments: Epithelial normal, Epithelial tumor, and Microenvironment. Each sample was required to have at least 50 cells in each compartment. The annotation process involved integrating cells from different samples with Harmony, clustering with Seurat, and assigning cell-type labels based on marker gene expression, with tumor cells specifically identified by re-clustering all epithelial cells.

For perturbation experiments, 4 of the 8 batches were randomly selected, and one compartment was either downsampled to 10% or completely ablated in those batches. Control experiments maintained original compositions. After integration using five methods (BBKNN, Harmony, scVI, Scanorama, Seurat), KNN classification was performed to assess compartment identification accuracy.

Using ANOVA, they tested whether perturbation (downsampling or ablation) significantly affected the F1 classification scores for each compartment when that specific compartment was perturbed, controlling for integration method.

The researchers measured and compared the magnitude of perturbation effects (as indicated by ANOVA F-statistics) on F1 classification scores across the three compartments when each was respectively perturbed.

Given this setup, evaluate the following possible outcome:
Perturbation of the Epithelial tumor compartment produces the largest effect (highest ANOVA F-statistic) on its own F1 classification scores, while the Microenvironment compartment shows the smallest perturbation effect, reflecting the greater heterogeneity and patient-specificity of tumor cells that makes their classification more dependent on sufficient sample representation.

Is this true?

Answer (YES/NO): NO